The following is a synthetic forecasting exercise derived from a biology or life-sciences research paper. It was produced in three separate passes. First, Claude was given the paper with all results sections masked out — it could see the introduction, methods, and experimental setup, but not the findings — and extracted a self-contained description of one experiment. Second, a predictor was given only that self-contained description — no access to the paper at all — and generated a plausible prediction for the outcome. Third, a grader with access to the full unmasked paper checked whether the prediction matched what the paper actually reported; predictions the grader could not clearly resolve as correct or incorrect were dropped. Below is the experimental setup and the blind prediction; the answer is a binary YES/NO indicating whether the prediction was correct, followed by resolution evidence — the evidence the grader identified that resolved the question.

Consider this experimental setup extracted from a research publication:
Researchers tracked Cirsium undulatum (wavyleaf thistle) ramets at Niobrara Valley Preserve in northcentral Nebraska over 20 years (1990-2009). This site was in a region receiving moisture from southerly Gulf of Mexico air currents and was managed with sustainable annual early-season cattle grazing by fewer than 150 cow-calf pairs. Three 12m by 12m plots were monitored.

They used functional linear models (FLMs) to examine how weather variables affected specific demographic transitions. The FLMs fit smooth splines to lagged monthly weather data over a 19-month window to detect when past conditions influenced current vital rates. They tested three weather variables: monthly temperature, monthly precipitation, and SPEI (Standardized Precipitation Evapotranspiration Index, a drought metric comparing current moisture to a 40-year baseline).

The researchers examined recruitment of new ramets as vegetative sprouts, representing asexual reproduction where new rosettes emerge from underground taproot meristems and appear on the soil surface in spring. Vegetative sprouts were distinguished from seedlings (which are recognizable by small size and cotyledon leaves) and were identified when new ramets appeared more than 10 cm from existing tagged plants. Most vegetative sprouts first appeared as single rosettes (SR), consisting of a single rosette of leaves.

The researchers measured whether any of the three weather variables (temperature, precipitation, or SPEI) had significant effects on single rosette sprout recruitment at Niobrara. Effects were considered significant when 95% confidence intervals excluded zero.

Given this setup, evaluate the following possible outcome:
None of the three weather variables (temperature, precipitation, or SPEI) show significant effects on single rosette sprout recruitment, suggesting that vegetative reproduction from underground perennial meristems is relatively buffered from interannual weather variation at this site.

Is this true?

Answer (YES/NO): YES